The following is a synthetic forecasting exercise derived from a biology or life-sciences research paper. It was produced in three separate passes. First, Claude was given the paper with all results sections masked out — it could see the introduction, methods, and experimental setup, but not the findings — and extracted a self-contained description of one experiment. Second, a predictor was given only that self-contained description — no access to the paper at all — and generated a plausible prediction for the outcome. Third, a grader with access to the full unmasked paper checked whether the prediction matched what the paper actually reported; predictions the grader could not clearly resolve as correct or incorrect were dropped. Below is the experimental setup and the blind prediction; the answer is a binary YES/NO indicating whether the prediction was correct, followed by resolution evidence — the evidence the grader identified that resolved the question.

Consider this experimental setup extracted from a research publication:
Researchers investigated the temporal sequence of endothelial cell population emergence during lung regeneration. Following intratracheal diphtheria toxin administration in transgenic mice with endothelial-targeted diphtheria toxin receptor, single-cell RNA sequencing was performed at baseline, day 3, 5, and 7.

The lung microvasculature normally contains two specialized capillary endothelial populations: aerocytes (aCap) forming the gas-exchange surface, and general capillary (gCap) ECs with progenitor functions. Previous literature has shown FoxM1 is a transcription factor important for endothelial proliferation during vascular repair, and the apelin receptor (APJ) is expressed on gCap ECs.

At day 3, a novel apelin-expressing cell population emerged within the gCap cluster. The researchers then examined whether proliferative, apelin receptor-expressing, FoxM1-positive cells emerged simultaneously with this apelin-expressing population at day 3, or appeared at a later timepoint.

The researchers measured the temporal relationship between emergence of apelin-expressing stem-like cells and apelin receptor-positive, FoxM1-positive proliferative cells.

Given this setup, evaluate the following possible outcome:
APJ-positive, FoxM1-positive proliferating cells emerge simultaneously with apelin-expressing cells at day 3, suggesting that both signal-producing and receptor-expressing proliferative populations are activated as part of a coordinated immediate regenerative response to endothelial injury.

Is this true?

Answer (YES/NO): NO